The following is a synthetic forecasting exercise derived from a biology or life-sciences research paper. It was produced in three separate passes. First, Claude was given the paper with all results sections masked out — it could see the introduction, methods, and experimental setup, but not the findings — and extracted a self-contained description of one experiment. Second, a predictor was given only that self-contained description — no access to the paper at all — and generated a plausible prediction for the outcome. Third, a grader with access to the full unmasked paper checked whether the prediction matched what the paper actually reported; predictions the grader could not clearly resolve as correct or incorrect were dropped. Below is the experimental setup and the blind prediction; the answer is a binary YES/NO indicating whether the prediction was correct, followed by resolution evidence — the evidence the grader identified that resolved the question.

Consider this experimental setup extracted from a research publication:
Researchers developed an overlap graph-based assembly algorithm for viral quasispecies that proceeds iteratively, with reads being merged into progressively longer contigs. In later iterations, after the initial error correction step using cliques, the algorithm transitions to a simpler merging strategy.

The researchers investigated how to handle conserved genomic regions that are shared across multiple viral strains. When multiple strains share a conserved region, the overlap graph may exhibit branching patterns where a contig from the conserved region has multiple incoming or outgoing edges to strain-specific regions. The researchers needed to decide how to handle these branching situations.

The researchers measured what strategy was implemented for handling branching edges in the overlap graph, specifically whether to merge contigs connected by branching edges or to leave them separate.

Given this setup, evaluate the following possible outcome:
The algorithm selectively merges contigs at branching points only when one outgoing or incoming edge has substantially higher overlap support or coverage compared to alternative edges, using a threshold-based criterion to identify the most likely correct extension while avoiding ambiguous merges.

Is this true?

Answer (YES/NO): NO